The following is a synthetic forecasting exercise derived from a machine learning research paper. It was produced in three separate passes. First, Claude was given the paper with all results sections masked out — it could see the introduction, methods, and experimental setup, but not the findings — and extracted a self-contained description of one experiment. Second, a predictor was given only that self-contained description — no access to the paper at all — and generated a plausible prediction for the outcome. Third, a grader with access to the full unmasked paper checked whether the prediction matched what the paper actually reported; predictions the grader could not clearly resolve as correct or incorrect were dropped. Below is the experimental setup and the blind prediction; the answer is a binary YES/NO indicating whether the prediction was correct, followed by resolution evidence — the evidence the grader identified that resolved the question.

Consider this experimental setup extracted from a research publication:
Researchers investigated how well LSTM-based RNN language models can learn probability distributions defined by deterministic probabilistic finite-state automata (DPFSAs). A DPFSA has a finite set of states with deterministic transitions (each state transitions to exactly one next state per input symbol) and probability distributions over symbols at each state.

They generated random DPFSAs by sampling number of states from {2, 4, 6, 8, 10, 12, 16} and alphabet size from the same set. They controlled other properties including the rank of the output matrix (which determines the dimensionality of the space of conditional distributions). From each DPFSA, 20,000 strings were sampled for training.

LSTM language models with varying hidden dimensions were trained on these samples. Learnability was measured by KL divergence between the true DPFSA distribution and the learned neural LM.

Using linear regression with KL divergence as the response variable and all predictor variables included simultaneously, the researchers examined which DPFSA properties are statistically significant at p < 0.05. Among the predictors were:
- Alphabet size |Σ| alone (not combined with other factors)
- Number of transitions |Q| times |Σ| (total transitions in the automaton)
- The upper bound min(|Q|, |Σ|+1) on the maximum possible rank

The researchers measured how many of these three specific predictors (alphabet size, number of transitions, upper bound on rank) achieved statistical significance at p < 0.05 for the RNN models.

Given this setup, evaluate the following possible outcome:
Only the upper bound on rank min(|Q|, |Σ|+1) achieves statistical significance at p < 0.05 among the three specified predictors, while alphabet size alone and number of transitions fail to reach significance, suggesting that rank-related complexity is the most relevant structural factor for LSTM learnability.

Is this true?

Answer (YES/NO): NO